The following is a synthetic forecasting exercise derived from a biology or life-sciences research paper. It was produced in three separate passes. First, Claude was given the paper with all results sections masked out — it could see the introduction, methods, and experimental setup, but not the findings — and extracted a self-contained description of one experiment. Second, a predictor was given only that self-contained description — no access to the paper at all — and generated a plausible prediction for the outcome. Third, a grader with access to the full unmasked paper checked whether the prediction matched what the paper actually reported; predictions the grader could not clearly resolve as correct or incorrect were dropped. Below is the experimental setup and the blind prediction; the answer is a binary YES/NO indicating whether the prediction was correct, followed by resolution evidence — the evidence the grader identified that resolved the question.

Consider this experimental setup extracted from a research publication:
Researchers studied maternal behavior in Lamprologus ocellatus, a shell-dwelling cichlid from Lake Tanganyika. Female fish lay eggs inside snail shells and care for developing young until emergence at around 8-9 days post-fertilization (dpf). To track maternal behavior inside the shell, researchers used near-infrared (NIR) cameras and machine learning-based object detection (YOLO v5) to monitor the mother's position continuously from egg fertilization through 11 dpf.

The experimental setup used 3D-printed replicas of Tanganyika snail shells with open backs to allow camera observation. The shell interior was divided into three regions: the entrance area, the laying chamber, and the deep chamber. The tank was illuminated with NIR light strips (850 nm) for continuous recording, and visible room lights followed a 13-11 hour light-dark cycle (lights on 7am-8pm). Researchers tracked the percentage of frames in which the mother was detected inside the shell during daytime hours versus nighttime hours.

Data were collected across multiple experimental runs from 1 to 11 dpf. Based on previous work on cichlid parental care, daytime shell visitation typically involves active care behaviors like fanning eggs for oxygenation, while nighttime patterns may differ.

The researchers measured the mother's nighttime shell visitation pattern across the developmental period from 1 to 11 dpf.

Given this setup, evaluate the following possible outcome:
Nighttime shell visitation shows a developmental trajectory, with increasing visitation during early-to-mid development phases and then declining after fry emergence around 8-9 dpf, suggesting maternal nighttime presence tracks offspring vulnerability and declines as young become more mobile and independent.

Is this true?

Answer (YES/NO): NO